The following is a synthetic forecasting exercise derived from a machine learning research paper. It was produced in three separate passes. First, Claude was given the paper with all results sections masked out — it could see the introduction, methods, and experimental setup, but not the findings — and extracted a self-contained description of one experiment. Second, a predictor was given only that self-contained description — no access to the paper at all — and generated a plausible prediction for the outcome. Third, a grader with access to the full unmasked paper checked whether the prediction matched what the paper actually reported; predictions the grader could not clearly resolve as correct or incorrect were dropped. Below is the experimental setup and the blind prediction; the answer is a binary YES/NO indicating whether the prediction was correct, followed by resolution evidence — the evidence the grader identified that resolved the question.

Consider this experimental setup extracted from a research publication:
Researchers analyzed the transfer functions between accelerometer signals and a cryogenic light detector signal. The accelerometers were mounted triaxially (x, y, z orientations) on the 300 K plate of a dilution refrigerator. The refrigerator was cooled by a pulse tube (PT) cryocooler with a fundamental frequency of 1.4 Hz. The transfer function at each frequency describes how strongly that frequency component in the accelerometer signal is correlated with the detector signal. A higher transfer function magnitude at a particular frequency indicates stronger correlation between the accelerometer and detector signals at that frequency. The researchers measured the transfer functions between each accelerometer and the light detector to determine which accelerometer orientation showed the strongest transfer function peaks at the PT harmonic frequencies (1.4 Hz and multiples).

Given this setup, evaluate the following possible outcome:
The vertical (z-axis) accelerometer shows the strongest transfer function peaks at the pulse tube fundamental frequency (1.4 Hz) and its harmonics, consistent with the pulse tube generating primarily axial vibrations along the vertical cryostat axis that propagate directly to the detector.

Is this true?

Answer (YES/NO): YES